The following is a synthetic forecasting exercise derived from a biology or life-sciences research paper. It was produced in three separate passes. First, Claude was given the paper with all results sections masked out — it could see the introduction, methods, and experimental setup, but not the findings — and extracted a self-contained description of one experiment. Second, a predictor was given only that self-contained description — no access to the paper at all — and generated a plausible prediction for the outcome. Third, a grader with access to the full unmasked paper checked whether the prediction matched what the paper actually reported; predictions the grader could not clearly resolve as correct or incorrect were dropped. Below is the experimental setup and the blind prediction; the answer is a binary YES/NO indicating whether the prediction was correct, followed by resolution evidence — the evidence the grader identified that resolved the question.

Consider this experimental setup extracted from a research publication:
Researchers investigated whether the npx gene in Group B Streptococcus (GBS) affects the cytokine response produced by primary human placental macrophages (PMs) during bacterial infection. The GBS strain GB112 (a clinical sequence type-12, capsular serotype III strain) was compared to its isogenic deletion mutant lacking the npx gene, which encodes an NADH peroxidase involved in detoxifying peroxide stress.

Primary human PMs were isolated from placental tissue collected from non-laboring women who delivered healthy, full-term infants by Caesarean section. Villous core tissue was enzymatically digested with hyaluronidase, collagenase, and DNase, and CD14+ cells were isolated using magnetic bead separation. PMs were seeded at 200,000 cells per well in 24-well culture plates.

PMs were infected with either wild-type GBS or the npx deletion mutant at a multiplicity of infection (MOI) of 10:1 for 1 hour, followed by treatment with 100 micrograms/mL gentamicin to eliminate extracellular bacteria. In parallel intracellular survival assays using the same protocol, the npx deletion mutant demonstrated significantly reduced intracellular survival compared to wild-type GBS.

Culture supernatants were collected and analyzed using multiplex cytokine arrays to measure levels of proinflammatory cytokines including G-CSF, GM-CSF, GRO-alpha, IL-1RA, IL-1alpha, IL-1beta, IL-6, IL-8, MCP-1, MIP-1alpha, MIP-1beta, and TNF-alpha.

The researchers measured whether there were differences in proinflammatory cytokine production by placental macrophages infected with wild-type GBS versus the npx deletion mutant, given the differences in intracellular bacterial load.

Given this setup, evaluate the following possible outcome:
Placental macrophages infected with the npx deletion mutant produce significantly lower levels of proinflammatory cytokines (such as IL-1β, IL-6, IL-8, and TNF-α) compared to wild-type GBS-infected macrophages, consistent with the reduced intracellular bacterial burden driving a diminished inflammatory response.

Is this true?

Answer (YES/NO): NO